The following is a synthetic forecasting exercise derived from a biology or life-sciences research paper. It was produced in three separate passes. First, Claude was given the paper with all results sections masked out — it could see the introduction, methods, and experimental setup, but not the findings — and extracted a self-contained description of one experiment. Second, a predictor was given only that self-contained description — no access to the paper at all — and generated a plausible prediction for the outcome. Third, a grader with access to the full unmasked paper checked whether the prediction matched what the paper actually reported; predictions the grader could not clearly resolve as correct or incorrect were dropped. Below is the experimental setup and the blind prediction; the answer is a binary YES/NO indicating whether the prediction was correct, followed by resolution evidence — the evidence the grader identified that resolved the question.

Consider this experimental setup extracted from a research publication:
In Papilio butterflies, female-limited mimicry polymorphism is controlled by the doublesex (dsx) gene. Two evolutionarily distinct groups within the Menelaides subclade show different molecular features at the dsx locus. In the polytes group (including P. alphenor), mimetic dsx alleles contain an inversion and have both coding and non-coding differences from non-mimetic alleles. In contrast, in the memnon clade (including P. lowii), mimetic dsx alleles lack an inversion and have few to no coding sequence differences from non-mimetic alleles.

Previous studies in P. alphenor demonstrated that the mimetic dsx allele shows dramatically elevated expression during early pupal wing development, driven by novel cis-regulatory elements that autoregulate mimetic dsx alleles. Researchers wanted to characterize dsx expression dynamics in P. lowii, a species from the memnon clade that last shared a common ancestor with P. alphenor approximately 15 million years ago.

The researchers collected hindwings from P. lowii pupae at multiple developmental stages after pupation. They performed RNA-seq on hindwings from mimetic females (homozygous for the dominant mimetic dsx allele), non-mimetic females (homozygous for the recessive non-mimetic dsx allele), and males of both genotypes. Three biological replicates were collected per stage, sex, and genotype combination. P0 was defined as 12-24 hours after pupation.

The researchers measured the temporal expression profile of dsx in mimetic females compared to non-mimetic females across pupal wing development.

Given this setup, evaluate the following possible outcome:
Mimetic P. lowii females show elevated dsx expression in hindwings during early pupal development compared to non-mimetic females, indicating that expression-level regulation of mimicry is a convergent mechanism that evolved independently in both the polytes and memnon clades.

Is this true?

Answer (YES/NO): NO